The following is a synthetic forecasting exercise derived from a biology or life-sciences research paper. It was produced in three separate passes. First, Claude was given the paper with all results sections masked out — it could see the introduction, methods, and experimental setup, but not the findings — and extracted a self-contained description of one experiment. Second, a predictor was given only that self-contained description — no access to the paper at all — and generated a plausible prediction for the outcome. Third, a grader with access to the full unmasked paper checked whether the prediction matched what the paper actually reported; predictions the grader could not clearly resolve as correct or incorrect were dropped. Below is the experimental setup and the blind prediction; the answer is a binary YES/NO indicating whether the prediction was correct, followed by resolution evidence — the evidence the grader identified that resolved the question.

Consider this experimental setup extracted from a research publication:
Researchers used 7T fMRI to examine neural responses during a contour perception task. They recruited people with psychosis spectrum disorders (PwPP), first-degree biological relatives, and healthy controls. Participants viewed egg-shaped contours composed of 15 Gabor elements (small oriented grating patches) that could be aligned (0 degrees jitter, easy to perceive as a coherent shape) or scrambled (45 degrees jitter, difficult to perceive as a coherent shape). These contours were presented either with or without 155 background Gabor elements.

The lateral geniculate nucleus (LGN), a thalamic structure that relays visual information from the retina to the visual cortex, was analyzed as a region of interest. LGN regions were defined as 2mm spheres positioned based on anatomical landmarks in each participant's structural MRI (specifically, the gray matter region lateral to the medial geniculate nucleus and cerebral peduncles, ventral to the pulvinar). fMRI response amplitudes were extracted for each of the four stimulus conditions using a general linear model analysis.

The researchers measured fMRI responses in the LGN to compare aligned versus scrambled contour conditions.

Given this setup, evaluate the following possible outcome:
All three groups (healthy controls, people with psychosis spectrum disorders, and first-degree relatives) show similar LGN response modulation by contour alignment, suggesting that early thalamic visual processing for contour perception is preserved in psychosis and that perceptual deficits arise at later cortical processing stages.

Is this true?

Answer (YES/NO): YES